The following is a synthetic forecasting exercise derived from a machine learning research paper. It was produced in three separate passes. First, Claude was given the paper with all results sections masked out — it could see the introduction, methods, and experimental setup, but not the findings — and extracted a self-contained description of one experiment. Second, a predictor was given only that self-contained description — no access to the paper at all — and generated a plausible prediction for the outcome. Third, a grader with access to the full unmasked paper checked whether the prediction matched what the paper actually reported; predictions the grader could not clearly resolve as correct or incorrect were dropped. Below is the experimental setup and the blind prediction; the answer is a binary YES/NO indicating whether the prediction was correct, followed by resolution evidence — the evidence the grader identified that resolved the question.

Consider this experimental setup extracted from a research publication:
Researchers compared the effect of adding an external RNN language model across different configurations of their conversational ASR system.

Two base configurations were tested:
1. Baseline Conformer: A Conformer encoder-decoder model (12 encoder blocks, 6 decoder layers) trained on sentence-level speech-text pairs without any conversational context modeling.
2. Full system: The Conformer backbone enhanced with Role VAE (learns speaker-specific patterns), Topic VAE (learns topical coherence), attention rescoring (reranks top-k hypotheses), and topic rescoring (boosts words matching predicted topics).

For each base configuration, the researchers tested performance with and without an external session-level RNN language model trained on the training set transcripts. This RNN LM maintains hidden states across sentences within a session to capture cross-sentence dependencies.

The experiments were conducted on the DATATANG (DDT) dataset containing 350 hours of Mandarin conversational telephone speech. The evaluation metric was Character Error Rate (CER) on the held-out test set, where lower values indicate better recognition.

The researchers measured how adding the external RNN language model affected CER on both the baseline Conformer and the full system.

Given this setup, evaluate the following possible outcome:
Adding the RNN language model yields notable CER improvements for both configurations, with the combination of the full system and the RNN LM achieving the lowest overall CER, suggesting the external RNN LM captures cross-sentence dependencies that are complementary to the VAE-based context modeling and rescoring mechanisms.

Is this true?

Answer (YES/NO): NO